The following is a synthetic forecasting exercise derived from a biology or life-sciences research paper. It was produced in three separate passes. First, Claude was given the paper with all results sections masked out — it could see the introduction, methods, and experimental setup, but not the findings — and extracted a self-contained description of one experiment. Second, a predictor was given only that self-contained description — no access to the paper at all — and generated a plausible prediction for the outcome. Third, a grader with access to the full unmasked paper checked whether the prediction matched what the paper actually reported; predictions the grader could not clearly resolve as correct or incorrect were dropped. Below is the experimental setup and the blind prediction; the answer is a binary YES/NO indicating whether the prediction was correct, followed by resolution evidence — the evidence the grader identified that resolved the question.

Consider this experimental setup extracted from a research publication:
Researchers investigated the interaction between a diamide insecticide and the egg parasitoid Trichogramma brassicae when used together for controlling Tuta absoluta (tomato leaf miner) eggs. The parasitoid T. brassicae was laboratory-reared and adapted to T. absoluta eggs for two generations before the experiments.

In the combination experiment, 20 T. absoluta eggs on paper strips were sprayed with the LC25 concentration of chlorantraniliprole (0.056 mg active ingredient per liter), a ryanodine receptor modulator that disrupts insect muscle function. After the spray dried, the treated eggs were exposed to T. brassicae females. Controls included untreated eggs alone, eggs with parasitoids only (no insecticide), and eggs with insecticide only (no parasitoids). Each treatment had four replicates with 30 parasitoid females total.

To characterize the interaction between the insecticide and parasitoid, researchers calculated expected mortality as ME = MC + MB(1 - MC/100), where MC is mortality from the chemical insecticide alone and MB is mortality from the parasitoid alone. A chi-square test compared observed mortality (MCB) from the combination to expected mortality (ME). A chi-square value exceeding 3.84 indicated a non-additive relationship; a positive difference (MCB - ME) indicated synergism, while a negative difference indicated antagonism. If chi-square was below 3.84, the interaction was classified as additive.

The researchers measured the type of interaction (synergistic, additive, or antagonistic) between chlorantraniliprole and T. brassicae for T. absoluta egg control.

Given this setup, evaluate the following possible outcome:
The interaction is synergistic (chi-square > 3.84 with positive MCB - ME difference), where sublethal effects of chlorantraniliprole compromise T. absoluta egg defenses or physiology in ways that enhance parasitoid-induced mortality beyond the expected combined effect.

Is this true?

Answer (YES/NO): NO